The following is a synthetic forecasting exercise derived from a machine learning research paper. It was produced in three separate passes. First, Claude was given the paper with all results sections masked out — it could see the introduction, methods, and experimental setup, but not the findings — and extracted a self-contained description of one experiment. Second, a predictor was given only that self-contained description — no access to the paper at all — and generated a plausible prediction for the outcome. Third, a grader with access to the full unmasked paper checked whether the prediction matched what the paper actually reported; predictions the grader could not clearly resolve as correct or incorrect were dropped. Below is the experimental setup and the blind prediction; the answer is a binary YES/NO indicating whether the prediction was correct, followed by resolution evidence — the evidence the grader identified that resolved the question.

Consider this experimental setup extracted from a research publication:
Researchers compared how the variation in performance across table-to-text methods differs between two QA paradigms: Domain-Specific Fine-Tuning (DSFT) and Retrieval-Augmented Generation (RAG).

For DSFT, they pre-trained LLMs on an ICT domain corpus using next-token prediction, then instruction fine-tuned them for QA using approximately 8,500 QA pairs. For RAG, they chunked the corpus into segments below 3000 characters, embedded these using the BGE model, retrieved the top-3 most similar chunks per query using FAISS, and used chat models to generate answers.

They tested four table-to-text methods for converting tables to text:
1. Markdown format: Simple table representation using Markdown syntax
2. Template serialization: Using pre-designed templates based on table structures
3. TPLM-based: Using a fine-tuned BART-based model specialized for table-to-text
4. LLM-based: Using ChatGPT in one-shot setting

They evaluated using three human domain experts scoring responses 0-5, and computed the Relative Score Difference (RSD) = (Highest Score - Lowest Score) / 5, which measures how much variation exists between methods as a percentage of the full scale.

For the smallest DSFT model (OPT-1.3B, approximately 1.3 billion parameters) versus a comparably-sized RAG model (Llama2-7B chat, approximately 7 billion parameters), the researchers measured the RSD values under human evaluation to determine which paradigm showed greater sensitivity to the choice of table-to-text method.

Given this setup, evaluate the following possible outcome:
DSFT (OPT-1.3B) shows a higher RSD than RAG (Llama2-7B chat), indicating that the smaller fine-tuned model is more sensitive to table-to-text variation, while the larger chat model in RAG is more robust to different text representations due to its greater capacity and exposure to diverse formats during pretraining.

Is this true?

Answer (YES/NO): NO